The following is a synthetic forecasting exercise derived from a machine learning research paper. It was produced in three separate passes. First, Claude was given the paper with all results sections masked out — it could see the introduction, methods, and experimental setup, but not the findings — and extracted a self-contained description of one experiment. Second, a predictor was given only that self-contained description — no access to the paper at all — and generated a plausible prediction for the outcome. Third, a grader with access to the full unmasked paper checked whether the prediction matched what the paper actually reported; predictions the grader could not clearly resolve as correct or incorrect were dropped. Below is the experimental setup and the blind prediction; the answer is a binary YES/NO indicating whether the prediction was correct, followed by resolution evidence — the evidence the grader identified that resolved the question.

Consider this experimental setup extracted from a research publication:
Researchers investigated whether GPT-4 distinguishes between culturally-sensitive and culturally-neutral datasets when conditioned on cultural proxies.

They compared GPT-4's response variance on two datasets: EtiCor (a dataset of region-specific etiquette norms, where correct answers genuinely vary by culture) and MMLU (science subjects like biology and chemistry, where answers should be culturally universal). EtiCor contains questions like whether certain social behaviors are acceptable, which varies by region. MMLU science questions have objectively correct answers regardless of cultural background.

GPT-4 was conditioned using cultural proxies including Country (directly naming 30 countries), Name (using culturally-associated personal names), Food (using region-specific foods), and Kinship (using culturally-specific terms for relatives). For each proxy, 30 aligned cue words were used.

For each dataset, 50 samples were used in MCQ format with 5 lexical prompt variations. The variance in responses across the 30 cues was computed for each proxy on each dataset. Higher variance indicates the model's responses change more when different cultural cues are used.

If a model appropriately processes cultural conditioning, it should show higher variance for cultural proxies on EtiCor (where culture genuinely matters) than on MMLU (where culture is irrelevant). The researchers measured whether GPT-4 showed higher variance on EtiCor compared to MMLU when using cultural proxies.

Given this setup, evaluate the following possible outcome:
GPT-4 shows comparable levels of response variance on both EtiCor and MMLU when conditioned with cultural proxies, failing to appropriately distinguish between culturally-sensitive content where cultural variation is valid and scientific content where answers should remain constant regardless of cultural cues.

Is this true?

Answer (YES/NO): NO